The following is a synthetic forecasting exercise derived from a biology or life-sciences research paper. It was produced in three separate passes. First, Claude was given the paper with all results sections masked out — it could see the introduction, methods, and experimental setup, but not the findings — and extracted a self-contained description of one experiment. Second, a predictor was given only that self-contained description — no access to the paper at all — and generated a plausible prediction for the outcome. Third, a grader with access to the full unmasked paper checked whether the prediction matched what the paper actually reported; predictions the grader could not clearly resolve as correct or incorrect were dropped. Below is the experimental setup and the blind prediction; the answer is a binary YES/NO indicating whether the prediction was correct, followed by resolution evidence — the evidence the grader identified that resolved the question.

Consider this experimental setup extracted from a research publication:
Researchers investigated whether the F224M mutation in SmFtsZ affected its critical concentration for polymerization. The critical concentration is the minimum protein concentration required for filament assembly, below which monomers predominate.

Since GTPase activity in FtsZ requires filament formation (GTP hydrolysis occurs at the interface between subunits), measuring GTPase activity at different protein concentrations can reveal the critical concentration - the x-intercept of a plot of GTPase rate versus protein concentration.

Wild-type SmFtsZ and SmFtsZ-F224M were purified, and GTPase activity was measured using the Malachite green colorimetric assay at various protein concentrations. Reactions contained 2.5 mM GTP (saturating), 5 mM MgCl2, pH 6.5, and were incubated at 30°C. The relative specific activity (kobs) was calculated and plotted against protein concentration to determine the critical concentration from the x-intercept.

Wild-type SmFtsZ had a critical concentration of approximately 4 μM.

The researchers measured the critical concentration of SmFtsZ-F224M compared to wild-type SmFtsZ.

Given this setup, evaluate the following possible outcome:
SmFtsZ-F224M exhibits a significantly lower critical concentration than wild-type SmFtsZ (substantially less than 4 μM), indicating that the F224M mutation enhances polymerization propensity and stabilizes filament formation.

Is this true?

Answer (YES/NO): YES